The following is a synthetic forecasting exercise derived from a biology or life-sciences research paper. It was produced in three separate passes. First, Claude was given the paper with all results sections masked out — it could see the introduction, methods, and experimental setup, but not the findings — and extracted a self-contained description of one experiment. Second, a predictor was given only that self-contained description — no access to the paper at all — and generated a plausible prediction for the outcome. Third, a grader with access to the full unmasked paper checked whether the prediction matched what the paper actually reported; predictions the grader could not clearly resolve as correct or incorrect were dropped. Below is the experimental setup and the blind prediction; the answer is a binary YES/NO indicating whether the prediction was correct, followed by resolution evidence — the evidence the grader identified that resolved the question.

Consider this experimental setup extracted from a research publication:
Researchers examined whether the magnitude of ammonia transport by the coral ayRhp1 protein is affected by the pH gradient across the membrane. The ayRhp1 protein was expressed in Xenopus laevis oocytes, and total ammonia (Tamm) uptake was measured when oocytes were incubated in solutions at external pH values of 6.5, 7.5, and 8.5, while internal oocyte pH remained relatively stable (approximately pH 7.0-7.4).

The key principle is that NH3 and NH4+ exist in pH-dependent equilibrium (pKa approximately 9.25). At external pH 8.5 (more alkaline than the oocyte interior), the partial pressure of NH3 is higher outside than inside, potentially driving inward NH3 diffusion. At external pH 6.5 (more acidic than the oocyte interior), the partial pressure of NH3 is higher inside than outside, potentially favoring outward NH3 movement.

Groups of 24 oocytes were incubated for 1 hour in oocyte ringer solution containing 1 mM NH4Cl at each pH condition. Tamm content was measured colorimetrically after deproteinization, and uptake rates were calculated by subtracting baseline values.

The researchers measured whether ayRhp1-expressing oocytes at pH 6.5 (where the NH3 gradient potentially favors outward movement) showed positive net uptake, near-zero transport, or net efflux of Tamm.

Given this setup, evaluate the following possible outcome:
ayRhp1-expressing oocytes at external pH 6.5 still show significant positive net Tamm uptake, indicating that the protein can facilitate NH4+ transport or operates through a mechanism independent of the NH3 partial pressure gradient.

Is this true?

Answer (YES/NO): NO